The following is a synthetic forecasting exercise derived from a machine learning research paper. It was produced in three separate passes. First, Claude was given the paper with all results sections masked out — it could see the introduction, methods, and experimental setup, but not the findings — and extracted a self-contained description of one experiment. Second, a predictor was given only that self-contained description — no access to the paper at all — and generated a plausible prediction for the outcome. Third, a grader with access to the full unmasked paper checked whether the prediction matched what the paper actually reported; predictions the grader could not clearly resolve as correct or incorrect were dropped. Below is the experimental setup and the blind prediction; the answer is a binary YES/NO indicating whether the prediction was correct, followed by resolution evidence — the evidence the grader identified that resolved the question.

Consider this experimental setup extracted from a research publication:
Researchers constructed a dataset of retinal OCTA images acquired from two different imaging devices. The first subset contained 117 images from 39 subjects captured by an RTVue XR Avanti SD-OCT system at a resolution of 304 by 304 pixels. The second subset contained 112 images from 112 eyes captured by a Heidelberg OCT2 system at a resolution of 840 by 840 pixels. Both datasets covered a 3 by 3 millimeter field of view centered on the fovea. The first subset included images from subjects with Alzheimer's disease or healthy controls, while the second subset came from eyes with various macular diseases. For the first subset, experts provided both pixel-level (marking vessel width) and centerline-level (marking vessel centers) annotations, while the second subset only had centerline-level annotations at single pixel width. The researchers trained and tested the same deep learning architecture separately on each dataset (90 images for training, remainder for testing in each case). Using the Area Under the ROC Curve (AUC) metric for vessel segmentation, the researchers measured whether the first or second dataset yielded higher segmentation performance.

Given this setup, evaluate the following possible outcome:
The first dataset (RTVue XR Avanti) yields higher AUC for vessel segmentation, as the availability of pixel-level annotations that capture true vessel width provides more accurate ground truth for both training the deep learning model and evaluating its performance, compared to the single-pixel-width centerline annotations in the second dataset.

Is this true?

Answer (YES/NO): YES